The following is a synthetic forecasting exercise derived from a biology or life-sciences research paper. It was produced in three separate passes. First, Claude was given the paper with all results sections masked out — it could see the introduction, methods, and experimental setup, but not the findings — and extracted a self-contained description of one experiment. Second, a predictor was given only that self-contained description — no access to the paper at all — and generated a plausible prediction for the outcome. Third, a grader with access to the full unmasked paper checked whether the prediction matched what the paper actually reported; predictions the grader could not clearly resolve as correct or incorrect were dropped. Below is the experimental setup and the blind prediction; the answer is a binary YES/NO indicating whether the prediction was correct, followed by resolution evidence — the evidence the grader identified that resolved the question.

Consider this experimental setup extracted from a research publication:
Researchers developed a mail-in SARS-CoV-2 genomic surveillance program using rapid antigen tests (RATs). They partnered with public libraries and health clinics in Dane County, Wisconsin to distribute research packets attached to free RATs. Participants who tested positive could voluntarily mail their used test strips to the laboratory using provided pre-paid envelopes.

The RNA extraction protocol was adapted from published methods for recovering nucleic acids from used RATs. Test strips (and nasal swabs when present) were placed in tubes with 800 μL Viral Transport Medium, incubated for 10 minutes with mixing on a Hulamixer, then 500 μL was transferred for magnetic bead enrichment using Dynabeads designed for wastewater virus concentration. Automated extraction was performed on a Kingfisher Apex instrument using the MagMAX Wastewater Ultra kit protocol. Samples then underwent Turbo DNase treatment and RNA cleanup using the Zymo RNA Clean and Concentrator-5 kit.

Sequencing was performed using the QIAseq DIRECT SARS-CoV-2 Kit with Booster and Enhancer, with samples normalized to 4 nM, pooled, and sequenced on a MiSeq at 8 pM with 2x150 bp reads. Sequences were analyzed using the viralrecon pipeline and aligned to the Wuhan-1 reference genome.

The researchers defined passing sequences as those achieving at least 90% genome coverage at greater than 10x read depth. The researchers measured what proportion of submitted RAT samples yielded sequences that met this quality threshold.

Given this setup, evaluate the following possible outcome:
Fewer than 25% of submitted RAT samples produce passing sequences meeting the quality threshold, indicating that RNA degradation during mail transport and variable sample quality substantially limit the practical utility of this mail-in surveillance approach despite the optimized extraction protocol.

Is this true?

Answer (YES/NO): NO